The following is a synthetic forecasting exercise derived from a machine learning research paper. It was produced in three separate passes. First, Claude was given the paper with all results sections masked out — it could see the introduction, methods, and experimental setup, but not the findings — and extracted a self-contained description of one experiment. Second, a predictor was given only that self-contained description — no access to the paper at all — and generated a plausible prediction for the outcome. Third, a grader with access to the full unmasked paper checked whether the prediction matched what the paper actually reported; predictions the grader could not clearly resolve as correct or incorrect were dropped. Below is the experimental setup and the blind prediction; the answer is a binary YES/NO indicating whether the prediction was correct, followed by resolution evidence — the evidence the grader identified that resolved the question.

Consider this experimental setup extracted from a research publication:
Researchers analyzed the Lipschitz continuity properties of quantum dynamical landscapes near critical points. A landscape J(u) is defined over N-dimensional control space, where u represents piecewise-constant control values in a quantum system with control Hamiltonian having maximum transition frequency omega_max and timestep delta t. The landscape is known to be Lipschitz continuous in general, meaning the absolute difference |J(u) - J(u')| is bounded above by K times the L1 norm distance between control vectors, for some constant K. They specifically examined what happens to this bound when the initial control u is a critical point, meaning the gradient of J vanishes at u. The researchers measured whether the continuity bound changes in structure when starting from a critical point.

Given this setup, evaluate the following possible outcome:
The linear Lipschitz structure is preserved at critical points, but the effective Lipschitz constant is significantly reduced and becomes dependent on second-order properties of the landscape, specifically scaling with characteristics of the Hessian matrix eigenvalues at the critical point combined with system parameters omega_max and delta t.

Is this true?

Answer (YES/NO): NO